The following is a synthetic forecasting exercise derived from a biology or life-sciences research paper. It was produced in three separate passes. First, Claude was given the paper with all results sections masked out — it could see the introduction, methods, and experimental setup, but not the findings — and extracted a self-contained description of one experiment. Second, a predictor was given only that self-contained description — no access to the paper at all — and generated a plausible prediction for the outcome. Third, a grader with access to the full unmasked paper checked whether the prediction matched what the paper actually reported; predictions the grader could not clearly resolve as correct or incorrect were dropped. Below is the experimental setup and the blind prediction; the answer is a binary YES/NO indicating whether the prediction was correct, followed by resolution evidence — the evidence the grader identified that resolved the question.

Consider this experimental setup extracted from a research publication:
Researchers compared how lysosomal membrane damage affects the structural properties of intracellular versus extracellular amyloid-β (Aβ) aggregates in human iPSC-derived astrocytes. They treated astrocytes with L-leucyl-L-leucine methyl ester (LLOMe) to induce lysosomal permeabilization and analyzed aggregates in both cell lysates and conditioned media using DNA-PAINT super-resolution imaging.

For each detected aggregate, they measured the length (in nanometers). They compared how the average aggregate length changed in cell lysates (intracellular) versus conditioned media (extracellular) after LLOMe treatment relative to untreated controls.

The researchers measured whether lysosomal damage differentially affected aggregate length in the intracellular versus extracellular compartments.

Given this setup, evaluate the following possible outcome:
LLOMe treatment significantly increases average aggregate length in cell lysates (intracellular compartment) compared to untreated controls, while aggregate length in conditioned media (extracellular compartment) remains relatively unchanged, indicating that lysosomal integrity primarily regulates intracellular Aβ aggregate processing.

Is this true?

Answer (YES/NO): NO